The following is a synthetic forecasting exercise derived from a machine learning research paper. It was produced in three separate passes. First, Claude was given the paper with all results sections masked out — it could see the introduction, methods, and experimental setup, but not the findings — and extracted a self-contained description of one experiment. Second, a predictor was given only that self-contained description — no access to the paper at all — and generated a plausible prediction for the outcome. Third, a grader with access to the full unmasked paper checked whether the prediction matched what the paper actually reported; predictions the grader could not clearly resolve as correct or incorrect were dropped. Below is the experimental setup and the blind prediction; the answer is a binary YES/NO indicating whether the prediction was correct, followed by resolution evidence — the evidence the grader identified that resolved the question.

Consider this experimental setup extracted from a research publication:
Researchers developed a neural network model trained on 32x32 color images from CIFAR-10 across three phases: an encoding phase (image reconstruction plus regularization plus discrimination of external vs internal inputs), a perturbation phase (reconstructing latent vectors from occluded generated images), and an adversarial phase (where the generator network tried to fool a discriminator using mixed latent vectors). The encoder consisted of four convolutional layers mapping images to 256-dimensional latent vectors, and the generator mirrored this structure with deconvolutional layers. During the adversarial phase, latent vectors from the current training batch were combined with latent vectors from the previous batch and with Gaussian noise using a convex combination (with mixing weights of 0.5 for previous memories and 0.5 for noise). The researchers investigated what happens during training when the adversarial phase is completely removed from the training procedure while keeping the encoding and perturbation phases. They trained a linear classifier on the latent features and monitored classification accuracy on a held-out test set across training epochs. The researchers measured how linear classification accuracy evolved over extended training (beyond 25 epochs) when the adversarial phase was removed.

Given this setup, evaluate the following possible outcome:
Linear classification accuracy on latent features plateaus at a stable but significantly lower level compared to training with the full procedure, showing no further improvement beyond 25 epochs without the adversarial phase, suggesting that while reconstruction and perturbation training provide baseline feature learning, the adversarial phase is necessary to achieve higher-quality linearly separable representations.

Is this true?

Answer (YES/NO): NO